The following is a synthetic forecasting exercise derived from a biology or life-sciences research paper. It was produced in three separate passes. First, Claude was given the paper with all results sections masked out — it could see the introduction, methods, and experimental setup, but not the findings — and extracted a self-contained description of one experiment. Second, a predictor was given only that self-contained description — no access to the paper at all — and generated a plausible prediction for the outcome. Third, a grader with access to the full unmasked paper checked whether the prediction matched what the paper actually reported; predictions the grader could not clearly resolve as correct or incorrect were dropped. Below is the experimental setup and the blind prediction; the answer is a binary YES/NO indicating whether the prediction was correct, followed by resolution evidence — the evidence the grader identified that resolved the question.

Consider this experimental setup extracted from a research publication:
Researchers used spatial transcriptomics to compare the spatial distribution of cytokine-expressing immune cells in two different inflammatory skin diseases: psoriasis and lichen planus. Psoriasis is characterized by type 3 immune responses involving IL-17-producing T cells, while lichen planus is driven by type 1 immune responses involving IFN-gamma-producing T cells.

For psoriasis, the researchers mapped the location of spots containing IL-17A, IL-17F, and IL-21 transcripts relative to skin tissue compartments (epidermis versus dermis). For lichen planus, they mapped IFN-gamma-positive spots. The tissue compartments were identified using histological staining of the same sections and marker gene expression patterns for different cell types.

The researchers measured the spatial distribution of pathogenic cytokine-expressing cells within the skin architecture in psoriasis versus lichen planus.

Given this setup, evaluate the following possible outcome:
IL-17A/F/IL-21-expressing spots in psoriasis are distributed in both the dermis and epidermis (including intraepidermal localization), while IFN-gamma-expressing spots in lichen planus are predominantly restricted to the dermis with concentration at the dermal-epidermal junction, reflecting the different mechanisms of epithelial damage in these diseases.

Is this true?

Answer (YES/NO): NO